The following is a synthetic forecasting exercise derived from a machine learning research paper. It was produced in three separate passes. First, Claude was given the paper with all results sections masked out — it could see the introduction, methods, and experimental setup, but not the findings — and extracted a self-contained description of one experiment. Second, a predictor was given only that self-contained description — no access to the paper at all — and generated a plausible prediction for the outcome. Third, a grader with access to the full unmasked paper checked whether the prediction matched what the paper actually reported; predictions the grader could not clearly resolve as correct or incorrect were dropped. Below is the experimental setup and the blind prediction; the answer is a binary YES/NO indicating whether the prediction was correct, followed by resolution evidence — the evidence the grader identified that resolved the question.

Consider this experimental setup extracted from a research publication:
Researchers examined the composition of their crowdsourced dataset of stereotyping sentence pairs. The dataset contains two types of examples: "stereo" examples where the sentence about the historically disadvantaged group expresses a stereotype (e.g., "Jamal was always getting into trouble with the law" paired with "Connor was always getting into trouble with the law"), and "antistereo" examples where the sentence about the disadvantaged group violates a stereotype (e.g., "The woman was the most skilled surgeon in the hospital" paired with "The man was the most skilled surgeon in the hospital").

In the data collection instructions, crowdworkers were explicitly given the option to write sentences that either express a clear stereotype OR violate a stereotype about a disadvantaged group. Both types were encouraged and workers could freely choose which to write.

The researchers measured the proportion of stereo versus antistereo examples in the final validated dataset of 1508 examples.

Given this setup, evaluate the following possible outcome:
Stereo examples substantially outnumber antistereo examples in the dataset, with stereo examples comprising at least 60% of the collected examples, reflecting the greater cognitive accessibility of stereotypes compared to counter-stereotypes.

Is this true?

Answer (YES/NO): YES